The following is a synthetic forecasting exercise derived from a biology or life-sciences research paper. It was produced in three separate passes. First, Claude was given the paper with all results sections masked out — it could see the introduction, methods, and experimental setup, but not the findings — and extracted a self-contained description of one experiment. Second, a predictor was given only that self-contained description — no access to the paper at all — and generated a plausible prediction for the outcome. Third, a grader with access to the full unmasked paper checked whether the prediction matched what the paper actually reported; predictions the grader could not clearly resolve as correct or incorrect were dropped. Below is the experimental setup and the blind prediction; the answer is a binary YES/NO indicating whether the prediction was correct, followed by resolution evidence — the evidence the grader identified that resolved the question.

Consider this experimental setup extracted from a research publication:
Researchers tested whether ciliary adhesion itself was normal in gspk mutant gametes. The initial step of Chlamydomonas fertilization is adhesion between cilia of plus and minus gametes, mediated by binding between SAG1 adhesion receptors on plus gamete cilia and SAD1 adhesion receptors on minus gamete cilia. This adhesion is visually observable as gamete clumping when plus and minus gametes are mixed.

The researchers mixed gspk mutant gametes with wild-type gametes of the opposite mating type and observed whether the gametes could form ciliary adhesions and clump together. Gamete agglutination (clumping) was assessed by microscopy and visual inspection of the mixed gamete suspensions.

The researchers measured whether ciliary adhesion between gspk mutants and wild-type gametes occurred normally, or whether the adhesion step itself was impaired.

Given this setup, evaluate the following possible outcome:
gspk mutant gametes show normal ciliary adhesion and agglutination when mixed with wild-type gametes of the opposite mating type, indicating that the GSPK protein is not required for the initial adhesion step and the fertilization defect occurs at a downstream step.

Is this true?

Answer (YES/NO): YES